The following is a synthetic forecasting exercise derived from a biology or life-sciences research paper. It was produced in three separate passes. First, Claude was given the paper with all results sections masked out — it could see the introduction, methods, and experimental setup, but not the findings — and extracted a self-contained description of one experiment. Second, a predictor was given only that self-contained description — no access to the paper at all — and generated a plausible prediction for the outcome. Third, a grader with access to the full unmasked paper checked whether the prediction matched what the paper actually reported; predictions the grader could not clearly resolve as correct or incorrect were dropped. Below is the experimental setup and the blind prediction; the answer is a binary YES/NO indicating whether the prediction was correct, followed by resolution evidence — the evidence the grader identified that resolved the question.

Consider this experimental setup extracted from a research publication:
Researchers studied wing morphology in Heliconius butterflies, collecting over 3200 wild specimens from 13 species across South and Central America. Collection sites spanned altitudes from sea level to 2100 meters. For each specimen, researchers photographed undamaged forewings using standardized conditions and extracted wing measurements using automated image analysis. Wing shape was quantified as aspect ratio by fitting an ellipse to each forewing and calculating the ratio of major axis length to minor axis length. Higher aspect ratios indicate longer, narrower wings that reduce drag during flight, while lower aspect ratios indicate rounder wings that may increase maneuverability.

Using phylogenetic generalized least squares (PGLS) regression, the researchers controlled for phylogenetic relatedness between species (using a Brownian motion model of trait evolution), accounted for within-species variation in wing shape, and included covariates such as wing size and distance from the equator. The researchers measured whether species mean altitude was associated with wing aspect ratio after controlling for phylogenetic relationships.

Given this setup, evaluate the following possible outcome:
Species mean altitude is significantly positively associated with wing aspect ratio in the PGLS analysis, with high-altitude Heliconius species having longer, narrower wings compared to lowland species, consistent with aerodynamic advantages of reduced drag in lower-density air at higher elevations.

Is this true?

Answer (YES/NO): NO